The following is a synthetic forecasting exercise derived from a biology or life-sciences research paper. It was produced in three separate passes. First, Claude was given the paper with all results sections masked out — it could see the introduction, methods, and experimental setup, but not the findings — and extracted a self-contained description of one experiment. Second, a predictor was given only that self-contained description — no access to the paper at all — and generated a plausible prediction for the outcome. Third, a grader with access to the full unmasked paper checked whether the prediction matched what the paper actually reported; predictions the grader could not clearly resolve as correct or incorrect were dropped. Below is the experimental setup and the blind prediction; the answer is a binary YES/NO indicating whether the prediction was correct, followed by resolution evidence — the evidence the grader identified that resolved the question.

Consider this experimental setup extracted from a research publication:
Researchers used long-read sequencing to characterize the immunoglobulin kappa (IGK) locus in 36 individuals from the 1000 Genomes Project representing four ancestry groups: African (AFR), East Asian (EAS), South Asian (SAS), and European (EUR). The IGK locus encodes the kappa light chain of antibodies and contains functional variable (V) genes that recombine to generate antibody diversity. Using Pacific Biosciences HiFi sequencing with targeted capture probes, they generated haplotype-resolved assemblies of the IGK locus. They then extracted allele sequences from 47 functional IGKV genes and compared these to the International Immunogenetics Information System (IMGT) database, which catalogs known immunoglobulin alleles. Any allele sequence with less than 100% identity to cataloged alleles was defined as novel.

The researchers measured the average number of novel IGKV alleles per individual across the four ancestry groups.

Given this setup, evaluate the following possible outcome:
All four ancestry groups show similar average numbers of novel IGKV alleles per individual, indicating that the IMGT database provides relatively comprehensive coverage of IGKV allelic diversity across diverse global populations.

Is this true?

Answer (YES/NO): NO